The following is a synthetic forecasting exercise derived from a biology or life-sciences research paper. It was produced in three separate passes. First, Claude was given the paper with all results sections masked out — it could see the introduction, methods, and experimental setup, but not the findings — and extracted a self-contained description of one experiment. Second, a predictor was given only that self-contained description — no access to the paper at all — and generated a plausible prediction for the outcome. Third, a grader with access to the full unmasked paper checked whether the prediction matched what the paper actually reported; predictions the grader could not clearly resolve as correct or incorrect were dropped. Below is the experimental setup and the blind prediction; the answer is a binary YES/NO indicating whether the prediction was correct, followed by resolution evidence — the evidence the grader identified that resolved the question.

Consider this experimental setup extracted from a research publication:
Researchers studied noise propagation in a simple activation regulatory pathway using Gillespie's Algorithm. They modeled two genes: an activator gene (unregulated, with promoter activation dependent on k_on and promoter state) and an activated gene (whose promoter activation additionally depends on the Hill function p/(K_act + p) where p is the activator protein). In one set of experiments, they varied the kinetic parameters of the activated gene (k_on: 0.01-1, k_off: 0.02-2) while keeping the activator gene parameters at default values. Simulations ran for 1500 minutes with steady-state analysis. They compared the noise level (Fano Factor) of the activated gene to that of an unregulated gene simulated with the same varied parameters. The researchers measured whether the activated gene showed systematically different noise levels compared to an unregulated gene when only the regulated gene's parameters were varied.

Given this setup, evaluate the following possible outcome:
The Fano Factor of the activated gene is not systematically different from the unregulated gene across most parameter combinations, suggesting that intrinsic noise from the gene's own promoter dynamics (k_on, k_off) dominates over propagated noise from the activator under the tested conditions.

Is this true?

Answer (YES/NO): NO